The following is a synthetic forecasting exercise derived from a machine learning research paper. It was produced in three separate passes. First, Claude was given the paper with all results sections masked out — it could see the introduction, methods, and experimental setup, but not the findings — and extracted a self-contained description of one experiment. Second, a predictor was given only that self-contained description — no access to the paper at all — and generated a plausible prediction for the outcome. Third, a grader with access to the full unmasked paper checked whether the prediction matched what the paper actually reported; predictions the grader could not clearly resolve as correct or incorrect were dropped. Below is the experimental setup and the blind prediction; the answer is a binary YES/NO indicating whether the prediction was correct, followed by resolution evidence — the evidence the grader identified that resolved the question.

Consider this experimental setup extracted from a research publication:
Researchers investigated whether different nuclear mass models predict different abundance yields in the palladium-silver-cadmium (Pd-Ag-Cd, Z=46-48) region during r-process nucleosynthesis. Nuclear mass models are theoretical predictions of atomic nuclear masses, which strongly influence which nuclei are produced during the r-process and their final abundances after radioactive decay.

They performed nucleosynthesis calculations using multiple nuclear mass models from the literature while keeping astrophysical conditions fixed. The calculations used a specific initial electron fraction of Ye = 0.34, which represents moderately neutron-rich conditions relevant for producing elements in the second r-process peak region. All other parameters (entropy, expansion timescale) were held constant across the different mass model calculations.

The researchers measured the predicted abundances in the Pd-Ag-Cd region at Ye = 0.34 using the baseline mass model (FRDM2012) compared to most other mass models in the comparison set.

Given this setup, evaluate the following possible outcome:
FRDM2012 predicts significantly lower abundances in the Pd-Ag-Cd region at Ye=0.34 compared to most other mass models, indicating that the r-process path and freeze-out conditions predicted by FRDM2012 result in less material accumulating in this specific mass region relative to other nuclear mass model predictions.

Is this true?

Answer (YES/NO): NO